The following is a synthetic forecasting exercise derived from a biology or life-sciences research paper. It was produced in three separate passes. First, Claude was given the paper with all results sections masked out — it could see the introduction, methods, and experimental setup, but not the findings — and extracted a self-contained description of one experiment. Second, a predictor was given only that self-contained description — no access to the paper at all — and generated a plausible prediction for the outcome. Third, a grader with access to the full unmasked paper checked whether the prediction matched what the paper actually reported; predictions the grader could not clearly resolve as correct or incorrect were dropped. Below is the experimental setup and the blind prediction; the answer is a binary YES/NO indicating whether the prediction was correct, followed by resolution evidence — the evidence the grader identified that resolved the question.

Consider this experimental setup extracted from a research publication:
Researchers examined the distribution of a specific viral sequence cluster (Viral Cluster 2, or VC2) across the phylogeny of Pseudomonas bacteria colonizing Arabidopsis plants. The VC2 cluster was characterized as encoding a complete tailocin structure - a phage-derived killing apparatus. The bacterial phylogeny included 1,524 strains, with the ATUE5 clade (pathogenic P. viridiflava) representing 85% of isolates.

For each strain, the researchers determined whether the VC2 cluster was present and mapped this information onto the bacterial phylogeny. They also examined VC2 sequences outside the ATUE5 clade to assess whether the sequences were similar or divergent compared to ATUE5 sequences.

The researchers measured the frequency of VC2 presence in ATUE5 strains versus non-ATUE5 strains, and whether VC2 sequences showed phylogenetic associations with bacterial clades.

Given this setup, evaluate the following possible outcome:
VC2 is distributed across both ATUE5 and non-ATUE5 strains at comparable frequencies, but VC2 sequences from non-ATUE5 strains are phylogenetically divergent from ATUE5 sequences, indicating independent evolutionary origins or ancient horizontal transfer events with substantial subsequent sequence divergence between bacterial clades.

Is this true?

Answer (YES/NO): NO